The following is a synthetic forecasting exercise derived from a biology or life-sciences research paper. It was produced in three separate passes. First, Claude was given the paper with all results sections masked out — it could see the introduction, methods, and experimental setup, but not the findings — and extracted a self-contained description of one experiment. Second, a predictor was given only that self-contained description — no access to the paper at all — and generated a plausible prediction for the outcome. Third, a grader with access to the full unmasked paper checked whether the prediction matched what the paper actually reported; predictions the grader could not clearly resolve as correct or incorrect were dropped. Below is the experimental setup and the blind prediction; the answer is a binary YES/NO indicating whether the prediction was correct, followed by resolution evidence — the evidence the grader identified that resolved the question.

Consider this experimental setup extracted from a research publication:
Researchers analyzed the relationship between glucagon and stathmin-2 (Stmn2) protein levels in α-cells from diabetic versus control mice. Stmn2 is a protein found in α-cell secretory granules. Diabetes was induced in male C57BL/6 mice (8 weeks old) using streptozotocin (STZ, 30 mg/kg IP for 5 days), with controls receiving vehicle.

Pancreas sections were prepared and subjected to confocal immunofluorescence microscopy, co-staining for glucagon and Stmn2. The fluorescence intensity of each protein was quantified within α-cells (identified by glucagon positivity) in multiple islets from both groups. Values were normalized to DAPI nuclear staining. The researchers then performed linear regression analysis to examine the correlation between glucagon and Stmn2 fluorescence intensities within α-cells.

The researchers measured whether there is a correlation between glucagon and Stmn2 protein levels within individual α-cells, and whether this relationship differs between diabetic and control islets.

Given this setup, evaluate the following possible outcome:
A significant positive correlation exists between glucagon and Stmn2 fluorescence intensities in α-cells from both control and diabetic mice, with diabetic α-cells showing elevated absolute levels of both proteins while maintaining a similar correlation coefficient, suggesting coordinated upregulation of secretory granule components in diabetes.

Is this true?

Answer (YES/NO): NO